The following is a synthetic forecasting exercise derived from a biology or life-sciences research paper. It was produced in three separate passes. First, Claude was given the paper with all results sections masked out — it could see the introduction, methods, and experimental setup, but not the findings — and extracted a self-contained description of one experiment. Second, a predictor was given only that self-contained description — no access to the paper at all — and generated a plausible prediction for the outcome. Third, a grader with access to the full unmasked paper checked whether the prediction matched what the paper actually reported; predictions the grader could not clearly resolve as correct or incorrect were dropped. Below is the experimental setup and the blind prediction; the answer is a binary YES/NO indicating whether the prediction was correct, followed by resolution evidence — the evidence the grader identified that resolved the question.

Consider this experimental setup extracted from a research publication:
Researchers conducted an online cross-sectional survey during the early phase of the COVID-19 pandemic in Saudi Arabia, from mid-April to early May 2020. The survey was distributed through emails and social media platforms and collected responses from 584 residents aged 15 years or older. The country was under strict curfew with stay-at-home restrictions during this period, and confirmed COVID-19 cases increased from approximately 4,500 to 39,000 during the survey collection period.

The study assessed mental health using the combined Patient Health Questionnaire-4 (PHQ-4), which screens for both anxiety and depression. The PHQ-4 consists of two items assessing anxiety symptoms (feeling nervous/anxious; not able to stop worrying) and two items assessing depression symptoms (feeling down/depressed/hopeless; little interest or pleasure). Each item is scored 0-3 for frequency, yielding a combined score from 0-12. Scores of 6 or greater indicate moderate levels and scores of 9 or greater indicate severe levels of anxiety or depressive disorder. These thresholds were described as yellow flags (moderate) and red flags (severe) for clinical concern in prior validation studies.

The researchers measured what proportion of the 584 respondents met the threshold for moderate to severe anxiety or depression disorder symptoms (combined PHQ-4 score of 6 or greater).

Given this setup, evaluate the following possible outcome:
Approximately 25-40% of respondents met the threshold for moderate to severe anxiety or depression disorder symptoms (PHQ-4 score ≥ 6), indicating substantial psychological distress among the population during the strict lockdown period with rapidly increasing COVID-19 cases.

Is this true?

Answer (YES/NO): NO